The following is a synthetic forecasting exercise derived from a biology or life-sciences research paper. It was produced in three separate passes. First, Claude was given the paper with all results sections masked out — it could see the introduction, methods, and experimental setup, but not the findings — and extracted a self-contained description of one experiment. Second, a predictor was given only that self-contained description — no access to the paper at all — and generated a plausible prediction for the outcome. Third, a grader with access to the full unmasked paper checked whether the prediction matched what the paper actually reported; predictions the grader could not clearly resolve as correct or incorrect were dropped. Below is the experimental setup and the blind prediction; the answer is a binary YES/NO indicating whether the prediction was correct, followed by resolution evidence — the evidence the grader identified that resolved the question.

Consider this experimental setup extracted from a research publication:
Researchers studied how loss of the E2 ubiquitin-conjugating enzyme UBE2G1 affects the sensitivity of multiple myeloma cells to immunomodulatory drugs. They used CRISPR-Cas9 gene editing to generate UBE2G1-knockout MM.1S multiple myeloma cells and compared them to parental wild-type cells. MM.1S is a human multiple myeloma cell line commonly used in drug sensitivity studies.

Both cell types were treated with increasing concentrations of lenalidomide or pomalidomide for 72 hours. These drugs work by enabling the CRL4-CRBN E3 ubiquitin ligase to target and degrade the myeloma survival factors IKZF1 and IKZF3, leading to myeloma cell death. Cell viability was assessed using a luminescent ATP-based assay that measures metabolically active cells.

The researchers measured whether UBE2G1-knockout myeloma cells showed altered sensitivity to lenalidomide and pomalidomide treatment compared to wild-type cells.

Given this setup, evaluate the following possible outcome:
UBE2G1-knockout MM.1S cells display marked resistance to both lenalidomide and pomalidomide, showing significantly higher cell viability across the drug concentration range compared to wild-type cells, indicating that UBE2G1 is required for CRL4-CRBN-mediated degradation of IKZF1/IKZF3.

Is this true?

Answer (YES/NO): YES